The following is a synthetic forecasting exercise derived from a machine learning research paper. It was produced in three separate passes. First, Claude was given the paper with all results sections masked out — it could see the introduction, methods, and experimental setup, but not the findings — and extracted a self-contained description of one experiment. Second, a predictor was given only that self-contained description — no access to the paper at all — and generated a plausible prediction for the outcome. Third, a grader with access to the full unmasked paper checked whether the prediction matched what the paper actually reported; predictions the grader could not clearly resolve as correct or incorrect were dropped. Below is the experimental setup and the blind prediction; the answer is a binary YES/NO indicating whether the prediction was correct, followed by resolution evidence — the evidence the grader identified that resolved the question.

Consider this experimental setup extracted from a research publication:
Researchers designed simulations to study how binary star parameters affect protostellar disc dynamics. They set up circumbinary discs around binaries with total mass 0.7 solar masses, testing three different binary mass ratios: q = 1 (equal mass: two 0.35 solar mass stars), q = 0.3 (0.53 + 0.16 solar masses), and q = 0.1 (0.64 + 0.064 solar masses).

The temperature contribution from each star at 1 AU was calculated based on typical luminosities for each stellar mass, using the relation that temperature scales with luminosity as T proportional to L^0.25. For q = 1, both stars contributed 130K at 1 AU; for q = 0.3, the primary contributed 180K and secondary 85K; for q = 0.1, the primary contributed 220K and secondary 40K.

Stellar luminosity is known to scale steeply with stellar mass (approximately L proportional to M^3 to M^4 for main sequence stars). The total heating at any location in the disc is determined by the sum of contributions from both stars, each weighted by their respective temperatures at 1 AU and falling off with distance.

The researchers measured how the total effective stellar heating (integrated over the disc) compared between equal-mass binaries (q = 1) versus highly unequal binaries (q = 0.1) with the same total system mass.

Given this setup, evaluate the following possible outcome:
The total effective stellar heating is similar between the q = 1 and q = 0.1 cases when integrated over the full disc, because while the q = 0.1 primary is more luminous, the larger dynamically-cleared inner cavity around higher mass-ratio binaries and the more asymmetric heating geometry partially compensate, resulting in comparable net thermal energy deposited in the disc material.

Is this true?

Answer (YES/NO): NO